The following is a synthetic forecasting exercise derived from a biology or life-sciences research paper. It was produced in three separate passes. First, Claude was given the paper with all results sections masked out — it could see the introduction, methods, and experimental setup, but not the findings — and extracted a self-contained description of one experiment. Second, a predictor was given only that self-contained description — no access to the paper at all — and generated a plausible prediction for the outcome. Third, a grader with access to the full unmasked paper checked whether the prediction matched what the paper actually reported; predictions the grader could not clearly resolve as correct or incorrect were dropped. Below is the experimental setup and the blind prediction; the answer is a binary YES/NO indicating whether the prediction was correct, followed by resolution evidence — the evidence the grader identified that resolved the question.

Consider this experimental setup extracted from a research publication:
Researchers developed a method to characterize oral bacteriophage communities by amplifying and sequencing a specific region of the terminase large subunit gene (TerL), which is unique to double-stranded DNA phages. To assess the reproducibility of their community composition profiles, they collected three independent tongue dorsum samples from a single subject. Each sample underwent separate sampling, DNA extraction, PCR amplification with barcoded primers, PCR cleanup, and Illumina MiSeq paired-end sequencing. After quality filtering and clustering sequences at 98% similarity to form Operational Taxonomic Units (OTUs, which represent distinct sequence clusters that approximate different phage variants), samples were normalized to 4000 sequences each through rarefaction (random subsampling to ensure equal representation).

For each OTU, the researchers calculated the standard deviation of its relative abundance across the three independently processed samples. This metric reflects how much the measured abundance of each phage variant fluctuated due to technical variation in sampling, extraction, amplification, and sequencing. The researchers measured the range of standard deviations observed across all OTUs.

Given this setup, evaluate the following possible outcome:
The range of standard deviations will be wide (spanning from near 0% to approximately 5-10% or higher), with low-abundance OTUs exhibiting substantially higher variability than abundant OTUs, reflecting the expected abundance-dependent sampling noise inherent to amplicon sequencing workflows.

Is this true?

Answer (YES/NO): NO